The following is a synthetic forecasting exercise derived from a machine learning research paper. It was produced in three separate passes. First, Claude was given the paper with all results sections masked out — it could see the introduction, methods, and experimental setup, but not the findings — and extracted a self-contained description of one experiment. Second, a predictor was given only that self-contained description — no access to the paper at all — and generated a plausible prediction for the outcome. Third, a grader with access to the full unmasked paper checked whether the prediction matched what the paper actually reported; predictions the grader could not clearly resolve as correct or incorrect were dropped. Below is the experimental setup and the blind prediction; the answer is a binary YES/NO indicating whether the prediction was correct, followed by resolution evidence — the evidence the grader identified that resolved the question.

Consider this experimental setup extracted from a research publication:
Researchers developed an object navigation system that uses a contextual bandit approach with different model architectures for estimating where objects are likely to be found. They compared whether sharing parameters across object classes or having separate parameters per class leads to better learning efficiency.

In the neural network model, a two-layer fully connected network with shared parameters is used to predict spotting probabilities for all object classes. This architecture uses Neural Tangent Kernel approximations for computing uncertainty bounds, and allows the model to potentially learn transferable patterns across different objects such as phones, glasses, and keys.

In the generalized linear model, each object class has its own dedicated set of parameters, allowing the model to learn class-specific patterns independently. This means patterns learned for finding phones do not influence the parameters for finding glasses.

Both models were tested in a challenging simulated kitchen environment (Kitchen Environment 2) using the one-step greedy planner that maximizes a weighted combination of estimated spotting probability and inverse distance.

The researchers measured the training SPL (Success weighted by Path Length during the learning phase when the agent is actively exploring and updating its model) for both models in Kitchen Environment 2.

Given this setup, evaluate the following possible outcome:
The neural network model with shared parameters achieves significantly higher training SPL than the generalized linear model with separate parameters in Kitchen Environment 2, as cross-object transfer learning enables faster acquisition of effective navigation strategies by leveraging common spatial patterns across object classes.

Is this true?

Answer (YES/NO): NO